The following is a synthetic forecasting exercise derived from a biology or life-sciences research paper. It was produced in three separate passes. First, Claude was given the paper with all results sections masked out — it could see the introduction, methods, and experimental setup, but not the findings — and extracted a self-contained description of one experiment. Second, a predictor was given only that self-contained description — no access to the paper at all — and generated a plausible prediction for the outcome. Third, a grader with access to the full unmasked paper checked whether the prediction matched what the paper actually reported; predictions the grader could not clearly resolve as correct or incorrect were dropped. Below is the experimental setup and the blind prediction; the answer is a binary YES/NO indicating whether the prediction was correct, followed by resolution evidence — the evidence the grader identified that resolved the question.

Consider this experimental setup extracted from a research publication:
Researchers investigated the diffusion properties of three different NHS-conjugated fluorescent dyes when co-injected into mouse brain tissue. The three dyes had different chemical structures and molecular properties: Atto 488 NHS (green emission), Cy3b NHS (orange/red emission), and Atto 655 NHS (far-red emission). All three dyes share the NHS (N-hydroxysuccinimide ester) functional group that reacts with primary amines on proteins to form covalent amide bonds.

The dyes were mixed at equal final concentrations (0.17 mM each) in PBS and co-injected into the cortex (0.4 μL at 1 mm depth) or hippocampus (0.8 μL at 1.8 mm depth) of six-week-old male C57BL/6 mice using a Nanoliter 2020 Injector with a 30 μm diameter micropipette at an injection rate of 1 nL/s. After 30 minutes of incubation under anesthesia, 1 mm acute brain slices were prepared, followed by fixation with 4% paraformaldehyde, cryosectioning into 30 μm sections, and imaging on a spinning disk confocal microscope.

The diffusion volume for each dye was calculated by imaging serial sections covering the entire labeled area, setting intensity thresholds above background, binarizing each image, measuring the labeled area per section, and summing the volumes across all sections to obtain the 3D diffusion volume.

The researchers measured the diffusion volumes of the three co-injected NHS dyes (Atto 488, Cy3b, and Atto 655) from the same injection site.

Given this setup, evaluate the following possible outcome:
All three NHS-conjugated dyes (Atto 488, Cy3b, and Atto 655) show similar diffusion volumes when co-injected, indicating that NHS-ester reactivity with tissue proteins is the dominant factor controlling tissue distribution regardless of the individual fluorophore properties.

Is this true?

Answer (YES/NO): NO